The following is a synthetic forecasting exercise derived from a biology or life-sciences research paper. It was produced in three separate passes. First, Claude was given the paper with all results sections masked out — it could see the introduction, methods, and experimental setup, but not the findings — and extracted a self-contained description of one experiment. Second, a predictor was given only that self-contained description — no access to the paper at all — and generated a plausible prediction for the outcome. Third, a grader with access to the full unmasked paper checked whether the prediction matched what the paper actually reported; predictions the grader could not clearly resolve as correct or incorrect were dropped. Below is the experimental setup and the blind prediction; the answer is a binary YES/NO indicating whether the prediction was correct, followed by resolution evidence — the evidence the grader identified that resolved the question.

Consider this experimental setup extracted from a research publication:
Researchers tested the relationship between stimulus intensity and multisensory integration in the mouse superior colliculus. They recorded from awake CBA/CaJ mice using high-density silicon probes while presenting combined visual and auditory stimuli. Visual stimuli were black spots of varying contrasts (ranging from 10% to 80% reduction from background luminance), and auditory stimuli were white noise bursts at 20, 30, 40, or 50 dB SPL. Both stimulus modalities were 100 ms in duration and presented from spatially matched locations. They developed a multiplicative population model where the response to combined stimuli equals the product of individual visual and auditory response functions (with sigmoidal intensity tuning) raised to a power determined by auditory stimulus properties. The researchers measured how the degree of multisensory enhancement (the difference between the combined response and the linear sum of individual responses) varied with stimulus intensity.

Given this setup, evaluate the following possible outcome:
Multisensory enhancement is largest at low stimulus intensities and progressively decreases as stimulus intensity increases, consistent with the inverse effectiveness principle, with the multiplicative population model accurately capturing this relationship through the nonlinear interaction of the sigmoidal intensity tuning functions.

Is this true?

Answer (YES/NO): YES